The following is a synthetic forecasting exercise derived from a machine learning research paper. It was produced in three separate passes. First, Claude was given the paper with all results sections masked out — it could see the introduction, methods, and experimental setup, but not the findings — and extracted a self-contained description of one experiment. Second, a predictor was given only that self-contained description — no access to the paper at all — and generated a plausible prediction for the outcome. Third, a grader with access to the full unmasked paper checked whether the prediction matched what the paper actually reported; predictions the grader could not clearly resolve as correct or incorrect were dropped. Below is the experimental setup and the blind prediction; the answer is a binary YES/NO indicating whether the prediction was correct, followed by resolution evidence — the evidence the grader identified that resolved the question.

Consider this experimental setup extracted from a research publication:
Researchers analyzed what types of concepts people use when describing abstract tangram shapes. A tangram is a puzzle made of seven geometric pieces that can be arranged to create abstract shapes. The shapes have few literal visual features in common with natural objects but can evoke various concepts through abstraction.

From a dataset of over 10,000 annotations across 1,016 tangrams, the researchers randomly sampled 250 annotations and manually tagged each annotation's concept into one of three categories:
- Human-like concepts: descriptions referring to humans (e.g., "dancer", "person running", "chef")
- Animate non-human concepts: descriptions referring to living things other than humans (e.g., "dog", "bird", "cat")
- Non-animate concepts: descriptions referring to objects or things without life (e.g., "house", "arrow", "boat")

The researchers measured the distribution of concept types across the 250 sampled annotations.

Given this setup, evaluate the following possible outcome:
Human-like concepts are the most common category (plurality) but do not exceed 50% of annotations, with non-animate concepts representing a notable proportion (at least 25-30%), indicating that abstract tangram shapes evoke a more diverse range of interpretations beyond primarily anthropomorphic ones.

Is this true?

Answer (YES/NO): NO